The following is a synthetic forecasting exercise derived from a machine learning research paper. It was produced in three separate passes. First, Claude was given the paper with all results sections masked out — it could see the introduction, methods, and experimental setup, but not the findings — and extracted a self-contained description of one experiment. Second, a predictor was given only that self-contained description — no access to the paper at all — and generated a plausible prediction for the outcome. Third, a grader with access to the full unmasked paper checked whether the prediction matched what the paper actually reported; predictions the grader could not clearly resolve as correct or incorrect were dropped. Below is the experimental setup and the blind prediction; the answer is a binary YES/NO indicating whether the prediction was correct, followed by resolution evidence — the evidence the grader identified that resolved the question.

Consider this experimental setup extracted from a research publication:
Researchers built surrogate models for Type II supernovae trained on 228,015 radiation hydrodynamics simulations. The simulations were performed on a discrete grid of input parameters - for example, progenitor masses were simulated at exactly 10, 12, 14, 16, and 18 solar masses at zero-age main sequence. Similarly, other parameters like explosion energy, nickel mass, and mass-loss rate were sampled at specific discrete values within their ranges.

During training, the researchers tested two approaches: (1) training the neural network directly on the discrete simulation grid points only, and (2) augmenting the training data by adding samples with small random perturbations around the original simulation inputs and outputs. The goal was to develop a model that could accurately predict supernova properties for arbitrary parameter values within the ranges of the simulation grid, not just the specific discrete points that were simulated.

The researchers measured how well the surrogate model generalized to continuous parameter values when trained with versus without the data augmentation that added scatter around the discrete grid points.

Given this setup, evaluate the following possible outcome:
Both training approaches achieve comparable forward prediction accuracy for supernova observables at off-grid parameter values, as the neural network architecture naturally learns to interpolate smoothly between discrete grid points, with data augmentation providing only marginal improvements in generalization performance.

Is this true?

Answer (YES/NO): NO